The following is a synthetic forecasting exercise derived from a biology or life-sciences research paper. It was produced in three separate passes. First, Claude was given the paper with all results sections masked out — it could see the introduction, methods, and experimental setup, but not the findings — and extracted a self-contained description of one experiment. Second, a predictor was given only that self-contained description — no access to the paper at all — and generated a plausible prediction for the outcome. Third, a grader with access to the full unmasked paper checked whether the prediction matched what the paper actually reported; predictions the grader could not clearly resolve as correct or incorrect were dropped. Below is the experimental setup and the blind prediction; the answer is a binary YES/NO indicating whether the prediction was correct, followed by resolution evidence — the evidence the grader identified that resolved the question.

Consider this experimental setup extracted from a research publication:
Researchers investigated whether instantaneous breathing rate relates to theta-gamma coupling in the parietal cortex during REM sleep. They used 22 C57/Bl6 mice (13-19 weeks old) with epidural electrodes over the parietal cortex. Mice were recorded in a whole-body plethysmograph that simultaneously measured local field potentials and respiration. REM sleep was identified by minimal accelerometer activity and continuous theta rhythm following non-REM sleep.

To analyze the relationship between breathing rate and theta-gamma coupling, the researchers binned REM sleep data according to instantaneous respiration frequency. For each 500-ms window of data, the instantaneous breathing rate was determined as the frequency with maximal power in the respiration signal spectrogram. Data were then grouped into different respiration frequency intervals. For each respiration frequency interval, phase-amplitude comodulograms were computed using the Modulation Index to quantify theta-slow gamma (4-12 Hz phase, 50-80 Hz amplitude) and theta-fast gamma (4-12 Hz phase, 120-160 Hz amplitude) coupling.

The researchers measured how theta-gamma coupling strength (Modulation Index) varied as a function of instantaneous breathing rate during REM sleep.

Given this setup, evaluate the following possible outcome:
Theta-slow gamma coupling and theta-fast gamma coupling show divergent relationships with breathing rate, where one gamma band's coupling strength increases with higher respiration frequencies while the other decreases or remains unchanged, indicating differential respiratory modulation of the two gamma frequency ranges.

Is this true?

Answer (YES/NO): NO